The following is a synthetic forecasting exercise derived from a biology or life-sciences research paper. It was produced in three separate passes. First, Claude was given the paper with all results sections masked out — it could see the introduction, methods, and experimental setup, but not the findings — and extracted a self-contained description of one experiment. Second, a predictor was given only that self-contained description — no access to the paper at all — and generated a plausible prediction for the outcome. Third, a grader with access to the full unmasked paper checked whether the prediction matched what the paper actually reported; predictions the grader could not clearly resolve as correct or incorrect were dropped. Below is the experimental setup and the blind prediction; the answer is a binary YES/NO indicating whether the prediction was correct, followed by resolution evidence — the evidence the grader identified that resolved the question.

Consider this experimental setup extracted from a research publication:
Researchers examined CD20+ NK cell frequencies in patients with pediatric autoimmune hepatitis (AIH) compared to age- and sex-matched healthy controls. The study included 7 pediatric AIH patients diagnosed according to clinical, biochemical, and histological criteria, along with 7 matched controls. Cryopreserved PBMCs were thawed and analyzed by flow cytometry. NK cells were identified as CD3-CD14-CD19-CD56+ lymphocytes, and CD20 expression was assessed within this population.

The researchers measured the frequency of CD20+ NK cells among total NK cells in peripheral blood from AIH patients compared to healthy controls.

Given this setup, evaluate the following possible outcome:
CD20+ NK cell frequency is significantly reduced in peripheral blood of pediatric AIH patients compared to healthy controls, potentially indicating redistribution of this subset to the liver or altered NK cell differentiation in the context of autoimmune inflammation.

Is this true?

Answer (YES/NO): NO